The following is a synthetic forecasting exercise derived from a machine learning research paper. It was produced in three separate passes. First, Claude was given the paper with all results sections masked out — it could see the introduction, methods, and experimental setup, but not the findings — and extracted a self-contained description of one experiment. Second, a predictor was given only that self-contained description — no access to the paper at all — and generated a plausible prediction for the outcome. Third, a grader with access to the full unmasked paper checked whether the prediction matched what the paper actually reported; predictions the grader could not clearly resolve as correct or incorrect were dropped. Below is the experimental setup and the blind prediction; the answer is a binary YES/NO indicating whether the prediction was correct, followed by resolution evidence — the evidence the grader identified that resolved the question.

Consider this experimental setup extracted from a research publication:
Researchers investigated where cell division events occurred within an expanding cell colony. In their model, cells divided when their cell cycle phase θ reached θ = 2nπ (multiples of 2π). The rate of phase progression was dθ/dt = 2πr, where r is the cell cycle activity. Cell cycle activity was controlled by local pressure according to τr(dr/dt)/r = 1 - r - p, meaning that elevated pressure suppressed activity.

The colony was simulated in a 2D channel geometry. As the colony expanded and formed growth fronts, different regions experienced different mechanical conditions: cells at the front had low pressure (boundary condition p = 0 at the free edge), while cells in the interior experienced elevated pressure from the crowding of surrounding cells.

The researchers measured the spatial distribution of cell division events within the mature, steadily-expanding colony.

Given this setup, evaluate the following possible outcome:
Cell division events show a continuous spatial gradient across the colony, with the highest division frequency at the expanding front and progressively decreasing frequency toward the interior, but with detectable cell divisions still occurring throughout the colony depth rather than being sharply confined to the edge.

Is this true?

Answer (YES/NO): YES